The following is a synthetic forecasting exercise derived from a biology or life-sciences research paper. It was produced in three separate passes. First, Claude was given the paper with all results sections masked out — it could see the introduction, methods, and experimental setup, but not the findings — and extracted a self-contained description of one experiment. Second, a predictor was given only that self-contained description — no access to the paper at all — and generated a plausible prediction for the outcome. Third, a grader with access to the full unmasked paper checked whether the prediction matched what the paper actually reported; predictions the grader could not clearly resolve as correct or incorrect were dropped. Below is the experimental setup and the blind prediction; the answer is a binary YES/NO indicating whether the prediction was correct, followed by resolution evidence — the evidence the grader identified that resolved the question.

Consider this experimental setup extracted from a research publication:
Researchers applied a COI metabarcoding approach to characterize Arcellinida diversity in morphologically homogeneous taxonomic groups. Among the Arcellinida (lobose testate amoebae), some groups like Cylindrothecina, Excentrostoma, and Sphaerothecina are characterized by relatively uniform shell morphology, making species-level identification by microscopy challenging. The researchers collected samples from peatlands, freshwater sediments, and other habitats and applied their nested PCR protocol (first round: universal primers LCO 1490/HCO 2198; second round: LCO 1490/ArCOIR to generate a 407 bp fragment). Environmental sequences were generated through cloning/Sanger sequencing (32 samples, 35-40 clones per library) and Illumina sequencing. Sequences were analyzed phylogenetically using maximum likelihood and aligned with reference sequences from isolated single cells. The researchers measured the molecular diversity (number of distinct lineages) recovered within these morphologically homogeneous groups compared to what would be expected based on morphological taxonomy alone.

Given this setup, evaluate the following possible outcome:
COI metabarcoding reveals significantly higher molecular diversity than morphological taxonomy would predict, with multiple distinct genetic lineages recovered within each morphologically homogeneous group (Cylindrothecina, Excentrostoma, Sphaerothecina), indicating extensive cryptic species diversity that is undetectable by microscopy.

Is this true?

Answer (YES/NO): YES